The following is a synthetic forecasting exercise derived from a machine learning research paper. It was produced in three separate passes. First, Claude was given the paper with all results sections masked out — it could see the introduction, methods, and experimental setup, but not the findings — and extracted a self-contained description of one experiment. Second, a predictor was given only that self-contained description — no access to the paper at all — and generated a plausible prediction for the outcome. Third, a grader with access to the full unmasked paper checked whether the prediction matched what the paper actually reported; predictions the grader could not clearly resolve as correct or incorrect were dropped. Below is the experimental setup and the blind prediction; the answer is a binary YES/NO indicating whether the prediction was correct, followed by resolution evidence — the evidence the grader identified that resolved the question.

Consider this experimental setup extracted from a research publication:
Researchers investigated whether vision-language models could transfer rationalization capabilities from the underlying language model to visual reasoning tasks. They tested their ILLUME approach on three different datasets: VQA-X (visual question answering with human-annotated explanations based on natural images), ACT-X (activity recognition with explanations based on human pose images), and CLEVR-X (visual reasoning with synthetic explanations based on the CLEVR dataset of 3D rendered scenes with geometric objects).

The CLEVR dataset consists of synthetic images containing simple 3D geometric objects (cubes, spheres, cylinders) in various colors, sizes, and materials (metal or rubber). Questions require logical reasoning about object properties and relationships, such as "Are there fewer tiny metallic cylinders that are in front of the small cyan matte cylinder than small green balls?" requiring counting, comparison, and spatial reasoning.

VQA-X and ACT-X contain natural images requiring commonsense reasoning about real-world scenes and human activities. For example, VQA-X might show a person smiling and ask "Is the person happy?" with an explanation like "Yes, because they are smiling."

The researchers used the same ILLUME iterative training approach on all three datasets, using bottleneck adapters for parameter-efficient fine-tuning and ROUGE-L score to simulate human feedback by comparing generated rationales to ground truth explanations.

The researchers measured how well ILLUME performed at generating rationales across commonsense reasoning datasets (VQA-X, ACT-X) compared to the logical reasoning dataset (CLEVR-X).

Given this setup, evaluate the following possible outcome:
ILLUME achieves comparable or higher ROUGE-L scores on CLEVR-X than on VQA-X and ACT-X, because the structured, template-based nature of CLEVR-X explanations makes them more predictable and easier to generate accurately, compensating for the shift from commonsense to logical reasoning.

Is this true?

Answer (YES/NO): NO